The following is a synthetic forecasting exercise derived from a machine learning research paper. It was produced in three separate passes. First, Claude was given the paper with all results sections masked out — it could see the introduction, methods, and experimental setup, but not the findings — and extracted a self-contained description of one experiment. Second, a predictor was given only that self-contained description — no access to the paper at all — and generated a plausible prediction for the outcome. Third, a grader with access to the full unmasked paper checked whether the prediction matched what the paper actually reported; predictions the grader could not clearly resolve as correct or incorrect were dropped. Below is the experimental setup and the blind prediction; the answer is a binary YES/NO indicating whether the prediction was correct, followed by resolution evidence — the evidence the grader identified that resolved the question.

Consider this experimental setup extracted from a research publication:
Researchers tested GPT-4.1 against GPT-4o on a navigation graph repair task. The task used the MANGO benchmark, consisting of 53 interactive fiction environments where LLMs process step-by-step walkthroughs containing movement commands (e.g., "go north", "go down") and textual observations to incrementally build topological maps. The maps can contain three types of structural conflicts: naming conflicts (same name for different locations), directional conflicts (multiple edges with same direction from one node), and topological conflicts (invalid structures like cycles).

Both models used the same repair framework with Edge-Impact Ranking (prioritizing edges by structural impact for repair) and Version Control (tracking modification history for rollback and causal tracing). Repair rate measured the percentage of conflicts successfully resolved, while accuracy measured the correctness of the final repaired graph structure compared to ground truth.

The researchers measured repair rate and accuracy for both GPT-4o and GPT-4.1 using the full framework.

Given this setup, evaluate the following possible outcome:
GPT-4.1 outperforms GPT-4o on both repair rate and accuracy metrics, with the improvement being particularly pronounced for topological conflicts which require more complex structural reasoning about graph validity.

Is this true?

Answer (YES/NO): NO